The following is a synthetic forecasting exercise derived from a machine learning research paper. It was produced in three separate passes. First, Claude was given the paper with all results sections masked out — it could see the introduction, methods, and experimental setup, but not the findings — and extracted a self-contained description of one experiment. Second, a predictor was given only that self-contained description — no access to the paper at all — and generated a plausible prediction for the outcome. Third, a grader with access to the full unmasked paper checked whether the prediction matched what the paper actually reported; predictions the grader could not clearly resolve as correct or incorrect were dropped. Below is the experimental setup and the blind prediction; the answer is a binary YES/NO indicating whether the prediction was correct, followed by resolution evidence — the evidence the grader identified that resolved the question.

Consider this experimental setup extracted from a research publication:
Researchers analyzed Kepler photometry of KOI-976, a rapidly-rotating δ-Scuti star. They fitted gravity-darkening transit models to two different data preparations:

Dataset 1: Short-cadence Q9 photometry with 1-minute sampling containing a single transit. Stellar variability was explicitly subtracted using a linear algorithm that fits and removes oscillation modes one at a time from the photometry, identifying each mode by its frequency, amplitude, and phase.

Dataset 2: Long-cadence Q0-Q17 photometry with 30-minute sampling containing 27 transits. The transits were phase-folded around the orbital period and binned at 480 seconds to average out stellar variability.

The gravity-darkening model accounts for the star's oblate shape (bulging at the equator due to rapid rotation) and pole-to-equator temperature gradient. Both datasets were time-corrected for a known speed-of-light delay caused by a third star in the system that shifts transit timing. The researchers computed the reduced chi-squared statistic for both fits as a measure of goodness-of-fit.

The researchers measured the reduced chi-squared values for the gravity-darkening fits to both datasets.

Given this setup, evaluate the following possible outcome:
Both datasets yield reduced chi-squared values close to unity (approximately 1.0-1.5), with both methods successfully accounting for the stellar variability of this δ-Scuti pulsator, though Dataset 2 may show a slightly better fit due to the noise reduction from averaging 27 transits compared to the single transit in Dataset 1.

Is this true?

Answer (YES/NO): NO